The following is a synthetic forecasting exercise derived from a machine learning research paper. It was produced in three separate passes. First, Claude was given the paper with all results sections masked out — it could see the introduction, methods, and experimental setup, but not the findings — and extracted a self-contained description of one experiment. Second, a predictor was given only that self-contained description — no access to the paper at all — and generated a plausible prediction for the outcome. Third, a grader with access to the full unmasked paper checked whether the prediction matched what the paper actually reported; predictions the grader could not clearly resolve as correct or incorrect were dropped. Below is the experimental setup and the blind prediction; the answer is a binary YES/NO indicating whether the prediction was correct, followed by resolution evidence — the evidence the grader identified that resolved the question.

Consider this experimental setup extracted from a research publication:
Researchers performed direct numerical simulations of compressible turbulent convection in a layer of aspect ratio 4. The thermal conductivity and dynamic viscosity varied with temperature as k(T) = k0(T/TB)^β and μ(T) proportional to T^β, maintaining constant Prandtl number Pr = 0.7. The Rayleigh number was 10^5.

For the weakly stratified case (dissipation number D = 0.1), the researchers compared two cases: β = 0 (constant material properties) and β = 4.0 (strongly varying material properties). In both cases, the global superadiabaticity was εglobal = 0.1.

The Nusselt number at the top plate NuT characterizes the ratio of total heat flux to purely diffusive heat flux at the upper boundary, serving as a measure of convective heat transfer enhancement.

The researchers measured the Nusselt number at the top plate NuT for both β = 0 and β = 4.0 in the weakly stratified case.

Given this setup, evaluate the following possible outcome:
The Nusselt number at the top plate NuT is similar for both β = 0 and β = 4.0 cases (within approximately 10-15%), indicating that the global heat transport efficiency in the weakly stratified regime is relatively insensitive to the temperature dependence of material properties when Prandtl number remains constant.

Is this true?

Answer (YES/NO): YES